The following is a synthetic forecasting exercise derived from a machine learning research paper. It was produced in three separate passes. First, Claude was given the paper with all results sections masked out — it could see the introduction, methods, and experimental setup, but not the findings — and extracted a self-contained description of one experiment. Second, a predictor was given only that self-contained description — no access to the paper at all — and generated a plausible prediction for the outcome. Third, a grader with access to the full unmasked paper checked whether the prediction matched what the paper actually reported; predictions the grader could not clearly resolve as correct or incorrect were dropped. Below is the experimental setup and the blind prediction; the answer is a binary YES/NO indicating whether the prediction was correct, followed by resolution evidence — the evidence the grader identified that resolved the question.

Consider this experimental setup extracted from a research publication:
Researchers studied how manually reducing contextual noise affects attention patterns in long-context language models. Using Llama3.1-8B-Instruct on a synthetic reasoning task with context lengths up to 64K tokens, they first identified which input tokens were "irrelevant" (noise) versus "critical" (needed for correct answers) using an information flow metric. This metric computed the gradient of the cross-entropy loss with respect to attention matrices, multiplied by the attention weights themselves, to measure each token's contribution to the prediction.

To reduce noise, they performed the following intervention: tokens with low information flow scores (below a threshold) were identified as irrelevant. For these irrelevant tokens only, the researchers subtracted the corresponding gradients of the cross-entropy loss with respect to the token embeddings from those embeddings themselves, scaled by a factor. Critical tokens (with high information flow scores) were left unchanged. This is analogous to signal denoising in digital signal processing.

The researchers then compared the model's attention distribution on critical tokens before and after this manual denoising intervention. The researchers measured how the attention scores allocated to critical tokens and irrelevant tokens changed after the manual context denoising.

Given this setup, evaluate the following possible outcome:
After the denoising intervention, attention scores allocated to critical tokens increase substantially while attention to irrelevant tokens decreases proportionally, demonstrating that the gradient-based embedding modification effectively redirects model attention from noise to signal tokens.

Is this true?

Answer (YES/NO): NO